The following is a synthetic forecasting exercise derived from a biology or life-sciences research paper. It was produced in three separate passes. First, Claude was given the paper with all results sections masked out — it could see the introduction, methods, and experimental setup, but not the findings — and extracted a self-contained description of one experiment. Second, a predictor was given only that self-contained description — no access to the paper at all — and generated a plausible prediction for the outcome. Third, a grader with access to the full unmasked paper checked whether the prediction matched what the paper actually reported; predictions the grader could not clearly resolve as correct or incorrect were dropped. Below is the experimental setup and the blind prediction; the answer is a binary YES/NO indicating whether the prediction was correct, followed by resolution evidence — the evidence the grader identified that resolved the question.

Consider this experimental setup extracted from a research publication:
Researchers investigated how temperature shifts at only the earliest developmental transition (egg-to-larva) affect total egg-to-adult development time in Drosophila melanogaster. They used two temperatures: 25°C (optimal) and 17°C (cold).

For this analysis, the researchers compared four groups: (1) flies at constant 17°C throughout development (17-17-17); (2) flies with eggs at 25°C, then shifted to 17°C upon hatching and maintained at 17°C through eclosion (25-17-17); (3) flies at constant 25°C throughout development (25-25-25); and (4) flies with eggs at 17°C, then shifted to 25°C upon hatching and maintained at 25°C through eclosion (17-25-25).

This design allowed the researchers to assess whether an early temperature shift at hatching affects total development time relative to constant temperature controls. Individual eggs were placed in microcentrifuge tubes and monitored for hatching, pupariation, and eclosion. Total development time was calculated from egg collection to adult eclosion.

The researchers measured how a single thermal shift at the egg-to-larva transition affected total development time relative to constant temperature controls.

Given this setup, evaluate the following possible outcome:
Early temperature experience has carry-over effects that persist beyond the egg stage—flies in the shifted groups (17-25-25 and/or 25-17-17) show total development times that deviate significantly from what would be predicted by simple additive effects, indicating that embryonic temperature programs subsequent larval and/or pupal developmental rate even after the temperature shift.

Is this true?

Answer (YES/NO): YES